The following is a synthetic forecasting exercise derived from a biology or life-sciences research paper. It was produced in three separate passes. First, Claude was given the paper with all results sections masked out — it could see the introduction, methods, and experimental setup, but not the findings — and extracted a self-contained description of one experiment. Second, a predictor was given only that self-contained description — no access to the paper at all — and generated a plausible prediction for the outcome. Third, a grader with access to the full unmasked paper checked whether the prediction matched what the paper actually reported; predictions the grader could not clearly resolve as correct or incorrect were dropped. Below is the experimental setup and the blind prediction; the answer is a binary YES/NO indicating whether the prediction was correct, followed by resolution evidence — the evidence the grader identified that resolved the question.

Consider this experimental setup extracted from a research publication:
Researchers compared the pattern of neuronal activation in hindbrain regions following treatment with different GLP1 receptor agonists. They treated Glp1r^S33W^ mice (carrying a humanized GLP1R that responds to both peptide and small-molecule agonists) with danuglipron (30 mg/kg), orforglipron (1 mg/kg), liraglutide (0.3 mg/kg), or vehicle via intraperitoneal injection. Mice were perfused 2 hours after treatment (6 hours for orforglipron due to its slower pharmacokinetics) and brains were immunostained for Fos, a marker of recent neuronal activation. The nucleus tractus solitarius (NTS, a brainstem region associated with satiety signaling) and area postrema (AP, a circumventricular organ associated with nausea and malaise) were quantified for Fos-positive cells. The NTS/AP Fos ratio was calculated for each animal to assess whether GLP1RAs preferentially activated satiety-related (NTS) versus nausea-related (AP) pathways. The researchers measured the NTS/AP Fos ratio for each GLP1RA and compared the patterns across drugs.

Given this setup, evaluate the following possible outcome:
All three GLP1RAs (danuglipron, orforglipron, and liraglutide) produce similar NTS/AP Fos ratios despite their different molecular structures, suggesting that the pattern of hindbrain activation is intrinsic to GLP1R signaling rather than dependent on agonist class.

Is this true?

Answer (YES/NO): NO